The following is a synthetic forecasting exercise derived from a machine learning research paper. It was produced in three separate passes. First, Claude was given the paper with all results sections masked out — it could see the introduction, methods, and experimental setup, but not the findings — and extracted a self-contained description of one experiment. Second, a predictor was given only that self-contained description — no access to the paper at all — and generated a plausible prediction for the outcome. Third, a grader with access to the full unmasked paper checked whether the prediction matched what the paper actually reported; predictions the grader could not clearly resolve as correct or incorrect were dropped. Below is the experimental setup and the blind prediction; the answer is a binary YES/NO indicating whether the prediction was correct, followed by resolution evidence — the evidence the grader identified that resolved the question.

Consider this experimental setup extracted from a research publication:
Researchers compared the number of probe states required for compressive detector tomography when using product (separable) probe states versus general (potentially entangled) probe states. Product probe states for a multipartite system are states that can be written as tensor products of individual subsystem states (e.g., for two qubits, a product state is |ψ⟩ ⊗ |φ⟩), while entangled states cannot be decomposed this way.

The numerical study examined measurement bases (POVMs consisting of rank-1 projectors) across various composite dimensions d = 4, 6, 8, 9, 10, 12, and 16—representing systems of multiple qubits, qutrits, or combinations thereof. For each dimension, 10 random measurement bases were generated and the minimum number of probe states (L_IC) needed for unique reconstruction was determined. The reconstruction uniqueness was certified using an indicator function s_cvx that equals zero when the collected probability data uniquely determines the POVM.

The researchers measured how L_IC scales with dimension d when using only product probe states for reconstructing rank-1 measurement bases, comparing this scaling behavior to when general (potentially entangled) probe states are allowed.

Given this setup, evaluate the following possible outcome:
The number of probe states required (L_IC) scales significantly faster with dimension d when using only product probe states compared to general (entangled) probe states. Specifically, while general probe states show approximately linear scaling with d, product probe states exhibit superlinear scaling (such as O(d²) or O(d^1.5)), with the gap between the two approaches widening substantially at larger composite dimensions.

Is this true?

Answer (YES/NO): NO